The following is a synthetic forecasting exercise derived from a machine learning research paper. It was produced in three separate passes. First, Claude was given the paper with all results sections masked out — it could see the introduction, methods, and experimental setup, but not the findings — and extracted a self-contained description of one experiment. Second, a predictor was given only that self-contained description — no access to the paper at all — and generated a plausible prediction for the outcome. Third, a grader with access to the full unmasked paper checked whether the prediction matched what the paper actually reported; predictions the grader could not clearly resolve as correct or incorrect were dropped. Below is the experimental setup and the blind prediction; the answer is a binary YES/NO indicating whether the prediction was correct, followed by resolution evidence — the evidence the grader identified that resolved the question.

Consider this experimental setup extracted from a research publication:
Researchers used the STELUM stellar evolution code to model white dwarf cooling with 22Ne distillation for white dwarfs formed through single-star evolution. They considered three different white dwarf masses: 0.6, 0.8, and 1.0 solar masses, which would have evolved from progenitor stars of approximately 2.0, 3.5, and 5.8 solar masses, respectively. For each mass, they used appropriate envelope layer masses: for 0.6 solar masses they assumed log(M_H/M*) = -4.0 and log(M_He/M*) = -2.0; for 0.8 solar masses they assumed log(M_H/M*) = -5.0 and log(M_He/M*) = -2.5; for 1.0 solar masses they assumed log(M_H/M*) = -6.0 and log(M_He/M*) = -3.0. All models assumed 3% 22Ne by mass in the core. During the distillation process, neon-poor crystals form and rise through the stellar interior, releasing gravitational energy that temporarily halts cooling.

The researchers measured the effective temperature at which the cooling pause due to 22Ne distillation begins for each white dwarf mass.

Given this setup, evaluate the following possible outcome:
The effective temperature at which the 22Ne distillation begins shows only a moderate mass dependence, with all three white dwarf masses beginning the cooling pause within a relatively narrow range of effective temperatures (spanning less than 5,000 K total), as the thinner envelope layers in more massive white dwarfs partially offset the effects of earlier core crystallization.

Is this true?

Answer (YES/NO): NO